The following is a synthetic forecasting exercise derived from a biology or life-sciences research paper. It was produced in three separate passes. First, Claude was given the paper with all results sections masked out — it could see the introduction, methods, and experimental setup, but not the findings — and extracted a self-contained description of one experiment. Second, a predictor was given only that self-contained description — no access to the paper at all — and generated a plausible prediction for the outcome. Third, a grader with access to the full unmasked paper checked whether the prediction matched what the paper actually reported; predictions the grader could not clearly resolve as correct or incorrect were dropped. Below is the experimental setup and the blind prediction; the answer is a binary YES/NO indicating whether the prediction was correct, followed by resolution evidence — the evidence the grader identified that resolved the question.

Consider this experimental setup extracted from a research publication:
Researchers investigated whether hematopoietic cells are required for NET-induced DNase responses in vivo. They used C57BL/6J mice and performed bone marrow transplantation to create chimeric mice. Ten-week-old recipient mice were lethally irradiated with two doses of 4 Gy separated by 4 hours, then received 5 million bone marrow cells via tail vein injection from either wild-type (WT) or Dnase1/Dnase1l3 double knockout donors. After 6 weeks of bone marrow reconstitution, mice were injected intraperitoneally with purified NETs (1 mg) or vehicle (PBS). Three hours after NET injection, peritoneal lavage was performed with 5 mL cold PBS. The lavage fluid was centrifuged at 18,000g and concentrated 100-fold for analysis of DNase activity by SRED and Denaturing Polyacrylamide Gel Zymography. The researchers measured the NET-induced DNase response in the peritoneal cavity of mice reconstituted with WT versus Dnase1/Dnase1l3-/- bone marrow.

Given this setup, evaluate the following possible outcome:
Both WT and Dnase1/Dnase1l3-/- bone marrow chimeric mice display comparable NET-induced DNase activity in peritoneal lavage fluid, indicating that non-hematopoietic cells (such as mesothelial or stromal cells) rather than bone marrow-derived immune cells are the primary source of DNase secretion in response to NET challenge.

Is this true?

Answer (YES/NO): NO